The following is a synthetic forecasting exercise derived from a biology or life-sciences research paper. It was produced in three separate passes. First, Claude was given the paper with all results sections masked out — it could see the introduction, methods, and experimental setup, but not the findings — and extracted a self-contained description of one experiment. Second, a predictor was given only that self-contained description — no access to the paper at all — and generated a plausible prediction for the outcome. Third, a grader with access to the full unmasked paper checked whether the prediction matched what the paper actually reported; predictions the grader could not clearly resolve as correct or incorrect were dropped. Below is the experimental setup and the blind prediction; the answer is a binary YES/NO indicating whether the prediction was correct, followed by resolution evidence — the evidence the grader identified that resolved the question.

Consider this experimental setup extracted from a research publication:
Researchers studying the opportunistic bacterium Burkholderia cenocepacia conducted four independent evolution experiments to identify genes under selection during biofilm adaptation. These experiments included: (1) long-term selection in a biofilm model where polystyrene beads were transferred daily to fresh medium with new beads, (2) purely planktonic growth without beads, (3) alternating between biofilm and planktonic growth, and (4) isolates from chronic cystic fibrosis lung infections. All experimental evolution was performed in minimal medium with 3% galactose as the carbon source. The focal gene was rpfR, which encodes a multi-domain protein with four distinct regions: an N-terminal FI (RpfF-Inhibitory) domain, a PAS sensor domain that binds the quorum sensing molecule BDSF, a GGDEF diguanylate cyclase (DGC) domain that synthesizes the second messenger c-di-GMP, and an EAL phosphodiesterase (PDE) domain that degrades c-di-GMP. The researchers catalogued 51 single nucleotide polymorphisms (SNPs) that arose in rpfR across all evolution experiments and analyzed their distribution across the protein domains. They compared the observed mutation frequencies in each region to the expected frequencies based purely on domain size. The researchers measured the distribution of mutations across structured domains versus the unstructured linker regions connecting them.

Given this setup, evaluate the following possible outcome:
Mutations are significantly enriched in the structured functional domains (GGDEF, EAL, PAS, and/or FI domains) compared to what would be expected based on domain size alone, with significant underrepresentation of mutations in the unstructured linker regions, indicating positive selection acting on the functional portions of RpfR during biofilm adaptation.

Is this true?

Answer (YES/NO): NO